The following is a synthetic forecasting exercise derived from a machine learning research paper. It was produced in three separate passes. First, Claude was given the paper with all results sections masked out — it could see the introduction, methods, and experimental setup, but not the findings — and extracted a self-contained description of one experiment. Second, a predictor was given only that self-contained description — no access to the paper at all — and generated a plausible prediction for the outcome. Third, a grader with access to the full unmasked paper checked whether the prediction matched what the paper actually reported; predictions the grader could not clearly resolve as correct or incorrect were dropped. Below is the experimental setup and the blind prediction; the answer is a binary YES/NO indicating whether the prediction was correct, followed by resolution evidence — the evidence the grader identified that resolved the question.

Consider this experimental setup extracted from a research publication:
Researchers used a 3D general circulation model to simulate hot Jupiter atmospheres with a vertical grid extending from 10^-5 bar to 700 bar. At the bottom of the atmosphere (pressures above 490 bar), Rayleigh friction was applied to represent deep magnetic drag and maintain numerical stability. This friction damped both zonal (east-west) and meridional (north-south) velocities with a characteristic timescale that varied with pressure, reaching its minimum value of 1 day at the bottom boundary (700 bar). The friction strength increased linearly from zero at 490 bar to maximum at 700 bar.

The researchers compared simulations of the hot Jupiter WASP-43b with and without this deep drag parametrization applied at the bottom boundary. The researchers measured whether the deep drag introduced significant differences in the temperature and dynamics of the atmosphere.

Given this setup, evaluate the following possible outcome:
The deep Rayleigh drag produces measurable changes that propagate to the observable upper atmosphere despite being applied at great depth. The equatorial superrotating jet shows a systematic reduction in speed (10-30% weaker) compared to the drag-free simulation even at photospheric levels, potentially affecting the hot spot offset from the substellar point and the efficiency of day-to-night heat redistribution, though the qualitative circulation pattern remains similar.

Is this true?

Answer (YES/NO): NO